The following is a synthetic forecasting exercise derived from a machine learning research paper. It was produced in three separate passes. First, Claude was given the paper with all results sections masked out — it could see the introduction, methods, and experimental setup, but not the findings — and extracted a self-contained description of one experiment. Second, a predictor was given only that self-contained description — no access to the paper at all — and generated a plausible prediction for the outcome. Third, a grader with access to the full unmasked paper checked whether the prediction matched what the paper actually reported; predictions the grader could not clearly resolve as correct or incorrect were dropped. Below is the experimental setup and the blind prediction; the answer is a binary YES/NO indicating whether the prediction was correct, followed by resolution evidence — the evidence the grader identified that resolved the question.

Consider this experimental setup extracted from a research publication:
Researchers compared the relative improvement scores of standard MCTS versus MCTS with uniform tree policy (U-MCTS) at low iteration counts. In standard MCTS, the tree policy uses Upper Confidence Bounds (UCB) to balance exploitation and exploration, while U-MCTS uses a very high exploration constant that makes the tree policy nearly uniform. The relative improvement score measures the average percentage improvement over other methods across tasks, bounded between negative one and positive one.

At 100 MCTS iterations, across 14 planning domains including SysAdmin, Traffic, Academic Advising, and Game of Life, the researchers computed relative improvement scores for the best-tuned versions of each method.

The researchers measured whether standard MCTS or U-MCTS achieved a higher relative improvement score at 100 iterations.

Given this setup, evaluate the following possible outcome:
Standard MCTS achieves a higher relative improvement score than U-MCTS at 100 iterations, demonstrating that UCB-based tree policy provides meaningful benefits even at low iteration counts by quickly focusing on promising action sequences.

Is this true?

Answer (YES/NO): YES